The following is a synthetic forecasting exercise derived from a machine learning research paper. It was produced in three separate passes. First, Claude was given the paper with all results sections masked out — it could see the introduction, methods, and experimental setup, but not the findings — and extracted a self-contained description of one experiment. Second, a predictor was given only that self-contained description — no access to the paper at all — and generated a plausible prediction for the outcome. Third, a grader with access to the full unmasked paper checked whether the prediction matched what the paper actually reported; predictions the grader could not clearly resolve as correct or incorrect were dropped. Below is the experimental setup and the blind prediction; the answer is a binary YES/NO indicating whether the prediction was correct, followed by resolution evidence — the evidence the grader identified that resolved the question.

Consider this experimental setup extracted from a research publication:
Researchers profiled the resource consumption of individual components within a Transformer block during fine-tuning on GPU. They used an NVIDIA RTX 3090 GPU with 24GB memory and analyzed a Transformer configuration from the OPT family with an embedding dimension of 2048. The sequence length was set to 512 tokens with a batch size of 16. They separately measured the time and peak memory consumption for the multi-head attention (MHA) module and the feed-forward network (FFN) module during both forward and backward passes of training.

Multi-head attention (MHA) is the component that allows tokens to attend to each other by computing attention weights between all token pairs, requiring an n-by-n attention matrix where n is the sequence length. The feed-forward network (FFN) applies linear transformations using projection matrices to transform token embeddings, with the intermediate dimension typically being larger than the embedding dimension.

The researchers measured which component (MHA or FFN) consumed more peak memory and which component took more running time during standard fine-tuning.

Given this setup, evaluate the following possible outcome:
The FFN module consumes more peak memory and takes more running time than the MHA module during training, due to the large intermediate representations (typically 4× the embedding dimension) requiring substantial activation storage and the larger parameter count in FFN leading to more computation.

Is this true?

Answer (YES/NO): NO